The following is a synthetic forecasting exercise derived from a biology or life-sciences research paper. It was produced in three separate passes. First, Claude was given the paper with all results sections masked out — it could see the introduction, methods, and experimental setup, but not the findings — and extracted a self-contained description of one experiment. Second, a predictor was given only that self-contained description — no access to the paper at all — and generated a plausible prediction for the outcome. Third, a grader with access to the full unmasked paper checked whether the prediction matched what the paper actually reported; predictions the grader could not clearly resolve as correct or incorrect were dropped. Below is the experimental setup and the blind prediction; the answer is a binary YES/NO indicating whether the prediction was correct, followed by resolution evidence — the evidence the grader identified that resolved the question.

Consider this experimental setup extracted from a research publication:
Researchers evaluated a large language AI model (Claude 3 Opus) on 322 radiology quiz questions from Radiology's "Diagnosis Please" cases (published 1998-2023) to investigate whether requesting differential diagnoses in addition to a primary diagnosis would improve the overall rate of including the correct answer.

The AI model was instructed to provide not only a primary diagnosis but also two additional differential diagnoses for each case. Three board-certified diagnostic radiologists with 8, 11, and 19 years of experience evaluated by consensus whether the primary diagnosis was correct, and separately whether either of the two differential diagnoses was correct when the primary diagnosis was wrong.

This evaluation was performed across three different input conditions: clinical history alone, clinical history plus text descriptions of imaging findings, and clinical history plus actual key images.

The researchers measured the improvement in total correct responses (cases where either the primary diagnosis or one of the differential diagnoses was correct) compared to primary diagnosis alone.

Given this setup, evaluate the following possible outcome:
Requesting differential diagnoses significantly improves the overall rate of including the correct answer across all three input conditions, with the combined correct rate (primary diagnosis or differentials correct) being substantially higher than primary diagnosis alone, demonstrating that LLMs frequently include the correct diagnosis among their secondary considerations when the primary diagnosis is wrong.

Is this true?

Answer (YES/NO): NO